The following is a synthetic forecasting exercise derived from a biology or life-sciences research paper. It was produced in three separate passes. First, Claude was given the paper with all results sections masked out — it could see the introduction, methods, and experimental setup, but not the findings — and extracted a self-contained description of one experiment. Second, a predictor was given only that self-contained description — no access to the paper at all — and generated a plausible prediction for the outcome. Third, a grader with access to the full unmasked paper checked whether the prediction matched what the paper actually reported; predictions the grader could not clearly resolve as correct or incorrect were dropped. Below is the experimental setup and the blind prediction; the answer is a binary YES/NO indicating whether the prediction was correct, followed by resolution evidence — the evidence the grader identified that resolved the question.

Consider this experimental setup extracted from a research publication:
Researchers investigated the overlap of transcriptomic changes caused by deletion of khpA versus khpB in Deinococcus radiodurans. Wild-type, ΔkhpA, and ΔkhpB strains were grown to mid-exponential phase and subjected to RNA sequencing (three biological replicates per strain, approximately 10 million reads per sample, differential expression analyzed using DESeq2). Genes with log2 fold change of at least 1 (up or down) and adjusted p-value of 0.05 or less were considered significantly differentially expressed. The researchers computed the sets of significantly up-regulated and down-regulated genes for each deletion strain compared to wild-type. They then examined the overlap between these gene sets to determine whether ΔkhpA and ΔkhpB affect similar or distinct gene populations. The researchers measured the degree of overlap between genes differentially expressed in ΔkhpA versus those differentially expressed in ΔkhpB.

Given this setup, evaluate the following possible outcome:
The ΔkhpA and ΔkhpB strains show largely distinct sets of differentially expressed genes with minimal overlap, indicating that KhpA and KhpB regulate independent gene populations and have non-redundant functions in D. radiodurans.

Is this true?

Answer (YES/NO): NO